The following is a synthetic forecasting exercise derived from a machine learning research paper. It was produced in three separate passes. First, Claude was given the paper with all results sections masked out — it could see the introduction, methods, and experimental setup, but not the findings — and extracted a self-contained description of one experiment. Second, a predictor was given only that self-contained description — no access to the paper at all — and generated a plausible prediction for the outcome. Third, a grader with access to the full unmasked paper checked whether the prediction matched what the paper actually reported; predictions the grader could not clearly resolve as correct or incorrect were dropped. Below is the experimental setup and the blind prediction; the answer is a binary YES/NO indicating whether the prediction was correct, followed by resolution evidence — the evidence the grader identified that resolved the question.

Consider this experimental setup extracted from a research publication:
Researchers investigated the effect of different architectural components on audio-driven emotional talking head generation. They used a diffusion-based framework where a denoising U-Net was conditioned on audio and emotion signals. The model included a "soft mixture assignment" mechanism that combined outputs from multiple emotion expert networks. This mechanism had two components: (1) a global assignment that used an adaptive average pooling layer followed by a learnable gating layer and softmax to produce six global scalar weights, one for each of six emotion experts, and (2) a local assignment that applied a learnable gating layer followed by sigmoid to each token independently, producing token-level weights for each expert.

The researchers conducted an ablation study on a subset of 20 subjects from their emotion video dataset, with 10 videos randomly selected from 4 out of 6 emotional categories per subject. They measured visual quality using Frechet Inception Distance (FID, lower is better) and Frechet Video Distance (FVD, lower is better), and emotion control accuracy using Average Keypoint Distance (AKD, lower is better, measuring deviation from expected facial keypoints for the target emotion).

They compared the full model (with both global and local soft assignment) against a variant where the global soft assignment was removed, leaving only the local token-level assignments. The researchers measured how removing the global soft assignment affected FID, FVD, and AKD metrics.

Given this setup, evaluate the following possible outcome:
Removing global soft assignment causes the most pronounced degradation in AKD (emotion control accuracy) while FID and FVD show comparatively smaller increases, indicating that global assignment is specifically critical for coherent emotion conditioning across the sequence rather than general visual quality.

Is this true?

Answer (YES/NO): YES